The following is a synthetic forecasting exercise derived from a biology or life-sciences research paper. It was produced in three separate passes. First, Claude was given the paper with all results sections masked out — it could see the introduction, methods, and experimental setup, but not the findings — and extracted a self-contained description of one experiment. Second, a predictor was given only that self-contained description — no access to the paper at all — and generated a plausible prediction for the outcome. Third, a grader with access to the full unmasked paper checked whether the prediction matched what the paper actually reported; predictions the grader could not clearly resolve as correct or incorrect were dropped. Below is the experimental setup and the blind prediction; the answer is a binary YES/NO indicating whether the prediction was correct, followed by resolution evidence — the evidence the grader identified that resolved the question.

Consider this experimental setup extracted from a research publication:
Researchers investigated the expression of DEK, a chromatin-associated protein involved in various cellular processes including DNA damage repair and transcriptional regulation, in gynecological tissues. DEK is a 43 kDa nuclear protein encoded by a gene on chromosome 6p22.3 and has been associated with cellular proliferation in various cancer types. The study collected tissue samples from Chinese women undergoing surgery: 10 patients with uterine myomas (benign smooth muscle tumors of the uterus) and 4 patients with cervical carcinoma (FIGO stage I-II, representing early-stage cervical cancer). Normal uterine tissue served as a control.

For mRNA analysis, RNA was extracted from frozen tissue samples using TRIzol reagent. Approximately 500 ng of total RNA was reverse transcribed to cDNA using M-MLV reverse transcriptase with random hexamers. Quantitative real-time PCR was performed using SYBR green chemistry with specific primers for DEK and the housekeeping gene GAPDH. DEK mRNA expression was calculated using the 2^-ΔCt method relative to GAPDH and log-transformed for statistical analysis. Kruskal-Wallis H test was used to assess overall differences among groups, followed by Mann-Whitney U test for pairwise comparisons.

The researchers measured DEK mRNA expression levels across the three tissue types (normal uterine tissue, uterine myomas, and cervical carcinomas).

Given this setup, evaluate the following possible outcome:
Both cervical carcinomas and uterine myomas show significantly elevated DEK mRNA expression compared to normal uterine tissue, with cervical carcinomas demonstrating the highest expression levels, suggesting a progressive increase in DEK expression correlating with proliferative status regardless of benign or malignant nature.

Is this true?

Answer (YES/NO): NO